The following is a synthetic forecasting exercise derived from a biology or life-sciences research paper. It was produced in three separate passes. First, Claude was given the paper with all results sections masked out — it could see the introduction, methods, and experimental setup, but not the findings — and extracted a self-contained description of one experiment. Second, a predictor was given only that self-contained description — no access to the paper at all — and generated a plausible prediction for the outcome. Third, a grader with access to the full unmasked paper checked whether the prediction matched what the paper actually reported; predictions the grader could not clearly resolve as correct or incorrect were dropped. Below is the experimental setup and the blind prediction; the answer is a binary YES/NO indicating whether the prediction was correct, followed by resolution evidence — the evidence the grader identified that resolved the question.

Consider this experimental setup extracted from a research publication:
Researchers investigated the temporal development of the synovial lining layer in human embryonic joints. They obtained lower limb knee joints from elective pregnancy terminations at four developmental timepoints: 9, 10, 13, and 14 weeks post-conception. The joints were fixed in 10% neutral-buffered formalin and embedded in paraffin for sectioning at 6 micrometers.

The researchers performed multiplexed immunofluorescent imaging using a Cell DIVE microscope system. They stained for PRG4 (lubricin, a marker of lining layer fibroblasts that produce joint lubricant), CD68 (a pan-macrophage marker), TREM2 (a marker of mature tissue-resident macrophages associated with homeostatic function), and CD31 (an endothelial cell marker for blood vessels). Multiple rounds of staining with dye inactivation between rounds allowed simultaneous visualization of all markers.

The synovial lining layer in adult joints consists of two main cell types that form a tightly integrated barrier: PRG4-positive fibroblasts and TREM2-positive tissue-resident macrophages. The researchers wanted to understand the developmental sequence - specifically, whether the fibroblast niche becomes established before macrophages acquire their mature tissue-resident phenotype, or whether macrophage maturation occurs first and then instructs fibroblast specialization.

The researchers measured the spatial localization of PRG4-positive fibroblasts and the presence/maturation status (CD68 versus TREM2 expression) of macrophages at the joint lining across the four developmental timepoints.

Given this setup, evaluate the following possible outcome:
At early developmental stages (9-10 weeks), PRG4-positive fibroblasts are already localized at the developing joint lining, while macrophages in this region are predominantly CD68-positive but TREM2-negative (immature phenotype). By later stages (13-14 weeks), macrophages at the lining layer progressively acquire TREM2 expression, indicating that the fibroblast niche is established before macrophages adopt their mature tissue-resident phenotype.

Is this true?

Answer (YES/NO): NO